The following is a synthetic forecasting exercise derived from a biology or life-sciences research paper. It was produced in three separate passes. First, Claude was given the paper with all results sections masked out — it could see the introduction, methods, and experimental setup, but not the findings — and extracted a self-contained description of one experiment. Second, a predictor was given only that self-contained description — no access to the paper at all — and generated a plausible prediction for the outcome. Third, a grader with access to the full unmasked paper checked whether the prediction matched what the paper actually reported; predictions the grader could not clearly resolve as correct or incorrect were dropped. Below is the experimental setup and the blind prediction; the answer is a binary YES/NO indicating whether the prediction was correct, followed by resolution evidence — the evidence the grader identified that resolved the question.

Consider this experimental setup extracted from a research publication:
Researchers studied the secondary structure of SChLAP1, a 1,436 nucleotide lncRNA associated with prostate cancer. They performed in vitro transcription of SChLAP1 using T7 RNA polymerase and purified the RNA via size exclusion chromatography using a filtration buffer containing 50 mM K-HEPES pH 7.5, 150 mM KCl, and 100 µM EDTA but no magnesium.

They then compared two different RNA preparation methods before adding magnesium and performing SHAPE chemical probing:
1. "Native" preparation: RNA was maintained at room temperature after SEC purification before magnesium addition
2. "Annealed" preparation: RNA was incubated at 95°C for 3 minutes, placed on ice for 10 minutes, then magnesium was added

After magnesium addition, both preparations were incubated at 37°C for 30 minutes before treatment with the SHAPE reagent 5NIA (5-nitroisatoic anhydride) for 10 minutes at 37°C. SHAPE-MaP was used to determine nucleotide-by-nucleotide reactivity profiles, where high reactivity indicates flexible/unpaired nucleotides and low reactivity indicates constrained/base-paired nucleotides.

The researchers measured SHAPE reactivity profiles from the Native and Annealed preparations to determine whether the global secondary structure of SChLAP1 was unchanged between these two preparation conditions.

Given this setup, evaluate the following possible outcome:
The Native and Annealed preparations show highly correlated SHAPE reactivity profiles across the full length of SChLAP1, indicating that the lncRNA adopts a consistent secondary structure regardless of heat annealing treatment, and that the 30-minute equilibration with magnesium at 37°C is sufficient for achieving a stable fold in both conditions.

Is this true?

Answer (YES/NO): NO